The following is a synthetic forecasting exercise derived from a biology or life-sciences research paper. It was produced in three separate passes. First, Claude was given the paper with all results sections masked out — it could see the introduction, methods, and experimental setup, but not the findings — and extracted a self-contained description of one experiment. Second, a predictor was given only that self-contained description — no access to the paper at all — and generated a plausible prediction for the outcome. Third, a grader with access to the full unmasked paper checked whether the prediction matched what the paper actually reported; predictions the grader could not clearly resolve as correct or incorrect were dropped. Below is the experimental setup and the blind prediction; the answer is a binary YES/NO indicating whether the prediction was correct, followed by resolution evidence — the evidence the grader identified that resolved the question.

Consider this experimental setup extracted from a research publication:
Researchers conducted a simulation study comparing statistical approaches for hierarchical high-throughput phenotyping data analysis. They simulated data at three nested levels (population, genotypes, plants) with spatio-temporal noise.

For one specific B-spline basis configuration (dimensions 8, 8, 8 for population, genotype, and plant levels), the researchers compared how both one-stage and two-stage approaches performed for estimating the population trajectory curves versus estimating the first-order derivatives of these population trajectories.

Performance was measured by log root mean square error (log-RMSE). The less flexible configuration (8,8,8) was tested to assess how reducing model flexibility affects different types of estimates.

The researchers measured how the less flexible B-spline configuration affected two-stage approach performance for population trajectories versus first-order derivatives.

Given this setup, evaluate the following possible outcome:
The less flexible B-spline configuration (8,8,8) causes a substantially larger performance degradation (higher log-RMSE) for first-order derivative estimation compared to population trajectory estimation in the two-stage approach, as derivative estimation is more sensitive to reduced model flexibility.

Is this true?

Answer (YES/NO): NO